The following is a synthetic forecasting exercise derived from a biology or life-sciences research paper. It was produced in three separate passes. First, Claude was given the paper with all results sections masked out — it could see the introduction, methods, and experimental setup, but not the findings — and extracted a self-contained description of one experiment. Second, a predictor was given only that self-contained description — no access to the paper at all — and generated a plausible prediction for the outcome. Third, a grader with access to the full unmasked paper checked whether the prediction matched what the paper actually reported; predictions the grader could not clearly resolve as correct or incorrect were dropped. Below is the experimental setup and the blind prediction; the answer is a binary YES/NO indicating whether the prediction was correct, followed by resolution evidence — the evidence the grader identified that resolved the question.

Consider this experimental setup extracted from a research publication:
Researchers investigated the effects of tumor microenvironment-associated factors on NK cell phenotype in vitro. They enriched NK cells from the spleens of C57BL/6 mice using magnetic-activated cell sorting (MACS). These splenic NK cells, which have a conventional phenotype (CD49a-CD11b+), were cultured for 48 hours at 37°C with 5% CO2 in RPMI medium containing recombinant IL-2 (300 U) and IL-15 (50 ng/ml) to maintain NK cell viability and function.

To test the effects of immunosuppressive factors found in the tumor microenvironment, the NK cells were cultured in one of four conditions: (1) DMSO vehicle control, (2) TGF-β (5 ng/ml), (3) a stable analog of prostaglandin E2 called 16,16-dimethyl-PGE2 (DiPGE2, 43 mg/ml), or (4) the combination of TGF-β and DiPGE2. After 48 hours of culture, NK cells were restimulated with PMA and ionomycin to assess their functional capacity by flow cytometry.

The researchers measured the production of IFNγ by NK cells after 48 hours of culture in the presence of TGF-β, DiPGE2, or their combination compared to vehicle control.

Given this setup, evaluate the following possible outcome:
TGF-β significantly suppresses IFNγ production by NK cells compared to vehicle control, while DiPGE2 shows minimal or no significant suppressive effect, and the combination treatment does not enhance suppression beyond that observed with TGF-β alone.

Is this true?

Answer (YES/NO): NO